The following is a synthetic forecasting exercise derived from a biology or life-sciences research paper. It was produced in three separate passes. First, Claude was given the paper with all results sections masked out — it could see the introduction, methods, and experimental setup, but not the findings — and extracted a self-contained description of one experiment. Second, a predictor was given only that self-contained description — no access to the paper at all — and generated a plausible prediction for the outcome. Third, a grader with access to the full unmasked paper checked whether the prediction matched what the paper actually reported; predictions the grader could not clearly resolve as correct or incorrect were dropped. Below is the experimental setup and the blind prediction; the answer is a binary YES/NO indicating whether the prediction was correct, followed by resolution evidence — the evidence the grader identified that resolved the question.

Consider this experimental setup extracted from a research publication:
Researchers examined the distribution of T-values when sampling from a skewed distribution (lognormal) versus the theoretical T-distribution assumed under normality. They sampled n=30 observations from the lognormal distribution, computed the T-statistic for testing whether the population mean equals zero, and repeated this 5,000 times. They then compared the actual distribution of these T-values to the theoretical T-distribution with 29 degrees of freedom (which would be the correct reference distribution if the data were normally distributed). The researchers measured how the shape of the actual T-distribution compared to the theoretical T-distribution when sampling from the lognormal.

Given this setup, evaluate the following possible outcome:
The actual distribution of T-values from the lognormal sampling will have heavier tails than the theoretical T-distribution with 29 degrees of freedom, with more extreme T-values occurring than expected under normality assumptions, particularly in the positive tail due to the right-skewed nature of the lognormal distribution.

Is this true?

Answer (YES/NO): NO